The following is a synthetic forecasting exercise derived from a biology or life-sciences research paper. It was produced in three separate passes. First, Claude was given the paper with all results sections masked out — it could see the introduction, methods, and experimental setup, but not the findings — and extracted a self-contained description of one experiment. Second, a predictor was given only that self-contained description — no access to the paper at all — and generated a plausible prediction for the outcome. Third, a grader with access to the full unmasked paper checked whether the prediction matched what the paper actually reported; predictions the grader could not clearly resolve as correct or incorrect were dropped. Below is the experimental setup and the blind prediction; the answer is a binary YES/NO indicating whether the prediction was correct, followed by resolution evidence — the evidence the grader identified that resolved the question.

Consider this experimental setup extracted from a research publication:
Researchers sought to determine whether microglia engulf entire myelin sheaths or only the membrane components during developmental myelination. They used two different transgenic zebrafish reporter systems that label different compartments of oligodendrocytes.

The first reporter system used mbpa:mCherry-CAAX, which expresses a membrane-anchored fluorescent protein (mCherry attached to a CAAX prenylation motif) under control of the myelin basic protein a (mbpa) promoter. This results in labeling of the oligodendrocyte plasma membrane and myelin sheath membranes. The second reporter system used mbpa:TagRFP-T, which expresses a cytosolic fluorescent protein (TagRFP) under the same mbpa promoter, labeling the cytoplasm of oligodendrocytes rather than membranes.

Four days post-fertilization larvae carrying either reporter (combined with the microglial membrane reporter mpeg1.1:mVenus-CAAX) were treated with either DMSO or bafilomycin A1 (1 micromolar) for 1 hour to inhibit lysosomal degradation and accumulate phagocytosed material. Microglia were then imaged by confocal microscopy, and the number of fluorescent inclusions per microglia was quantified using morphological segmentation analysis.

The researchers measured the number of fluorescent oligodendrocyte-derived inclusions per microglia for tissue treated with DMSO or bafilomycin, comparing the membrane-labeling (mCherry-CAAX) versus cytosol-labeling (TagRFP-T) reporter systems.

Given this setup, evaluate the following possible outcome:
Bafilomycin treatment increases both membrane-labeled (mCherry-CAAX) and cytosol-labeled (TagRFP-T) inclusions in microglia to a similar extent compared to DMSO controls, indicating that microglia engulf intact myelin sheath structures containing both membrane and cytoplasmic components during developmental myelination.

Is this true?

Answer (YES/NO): NO